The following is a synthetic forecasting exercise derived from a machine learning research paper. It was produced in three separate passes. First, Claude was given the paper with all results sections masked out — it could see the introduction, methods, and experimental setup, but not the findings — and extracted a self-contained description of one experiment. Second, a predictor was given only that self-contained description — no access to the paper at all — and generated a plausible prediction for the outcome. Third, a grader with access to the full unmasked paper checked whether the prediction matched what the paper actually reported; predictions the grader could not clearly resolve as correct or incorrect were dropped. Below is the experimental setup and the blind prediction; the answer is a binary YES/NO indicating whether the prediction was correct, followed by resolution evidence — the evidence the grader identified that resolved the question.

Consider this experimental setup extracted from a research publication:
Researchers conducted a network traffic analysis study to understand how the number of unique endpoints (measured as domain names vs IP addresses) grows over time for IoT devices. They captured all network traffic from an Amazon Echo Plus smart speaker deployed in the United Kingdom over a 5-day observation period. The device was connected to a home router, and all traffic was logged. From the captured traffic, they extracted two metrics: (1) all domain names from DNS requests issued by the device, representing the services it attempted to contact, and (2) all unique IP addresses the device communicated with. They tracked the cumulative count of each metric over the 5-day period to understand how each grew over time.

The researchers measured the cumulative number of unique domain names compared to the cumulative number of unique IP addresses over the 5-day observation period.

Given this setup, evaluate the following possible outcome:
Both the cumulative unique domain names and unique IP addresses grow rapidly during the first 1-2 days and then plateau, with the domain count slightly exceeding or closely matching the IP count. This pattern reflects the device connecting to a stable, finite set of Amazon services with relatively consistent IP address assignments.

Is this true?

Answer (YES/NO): NO